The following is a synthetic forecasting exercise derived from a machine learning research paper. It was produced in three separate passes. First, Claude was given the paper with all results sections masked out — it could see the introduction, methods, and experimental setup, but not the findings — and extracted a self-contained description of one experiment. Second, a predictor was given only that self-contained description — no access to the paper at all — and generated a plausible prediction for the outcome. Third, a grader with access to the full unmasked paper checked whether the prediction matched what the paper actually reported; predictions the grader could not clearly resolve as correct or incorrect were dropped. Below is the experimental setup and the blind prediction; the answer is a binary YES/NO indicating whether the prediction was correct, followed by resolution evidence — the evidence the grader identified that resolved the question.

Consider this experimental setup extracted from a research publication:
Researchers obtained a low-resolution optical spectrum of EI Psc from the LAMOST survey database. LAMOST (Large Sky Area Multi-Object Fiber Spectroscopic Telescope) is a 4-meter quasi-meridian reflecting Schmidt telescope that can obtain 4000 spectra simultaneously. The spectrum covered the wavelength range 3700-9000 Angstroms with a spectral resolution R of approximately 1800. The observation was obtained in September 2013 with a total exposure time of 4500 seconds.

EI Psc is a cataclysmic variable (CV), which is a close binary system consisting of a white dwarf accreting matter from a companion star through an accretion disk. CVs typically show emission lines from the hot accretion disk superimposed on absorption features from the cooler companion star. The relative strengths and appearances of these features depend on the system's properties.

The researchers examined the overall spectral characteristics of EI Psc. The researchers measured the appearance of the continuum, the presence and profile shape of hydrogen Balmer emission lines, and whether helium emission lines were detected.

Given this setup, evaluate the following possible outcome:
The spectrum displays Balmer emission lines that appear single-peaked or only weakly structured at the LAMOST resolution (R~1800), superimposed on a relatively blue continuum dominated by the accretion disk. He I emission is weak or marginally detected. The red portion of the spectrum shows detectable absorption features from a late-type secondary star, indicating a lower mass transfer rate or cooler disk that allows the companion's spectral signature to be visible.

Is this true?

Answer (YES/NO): NO